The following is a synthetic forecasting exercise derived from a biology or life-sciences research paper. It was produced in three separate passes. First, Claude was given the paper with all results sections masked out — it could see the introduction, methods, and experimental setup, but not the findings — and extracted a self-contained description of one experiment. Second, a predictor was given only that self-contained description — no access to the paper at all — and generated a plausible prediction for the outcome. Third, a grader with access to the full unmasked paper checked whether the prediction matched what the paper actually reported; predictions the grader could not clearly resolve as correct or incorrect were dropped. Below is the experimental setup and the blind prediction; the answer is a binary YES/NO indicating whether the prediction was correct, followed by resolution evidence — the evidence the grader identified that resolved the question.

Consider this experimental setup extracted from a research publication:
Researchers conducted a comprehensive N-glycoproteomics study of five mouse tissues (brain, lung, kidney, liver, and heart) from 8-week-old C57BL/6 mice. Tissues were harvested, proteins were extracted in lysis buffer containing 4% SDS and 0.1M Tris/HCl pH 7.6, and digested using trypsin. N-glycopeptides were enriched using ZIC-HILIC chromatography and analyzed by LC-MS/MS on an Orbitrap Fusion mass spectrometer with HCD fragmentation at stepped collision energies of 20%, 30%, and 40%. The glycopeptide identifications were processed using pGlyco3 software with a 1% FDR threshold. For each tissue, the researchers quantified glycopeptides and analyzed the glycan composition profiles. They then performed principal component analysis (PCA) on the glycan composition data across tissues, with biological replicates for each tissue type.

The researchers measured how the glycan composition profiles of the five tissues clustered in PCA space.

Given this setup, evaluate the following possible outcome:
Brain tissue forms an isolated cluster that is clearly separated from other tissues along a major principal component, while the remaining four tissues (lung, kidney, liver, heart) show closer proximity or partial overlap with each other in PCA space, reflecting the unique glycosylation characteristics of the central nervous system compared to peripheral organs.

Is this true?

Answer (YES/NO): NO